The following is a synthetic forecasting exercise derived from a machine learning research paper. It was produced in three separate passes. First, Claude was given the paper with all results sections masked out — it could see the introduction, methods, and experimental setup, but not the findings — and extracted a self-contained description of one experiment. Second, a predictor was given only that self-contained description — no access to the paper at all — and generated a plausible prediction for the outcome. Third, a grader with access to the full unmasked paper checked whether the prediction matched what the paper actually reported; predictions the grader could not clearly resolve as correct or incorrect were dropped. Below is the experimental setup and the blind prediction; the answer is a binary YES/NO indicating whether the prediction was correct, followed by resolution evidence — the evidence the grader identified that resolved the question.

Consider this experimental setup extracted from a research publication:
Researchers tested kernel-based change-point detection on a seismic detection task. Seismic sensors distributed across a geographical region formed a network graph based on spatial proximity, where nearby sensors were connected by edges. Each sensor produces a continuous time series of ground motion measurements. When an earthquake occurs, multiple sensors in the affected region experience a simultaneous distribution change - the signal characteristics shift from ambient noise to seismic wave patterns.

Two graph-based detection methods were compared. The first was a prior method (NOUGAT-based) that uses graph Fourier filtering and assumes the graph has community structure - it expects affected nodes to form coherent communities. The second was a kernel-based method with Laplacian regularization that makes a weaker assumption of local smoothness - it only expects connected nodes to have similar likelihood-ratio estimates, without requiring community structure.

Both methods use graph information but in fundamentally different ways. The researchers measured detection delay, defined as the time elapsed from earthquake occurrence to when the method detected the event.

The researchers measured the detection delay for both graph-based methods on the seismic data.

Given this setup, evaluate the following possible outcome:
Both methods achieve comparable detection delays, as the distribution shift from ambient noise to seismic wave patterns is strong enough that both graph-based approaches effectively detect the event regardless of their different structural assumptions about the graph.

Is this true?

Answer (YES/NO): YES